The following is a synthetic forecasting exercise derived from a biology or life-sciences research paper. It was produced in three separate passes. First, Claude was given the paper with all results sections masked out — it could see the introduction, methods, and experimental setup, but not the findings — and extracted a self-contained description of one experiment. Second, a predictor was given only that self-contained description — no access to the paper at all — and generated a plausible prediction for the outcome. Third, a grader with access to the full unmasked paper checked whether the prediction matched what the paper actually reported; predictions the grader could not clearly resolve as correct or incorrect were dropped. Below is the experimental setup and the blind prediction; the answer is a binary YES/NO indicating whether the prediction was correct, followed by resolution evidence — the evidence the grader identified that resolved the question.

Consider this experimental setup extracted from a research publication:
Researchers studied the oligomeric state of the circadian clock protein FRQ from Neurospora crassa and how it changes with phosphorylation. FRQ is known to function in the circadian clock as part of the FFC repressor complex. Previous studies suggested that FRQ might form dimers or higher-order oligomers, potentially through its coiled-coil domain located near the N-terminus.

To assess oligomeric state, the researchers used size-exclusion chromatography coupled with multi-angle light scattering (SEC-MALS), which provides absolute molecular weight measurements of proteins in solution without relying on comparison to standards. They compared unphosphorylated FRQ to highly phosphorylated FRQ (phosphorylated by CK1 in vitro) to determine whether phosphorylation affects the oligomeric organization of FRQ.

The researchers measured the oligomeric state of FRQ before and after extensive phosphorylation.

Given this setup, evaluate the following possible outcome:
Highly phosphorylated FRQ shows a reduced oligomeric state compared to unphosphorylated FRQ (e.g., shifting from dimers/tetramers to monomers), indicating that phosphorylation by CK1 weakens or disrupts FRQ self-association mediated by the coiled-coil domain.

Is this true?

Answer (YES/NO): YES